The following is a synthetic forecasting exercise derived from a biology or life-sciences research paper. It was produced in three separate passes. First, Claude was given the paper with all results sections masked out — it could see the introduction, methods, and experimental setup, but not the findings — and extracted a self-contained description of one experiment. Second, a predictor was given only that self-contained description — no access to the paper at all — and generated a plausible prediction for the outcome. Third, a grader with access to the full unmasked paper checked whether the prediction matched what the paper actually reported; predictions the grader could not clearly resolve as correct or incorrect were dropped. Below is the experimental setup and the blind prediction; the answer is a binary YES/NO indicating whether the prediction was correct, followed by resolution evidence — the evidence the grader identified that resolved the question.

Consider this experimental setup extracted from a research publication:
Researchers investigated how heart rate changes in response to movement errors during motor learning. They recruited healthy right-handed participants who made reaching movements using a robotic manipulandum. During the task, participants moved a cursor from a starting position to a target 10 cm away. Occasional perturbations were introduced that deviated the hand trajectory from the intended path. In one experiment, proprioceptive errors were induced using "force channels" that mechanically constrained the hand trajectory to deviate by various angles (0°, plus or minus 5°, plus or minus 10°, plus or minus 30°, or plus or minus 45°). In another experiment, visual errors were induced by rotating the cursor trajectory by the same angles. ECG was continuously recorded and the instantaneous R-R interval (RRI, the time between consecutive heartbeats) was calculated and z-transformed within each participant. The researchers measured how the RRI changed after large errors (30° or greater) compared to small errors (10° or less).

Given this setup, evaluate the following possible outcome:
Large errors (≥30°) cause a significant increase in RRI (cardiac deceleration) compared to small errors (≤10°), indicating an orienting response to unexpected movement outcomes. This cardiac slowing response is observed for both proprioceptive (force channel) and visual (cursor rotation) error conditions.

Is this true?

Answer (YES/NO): YES